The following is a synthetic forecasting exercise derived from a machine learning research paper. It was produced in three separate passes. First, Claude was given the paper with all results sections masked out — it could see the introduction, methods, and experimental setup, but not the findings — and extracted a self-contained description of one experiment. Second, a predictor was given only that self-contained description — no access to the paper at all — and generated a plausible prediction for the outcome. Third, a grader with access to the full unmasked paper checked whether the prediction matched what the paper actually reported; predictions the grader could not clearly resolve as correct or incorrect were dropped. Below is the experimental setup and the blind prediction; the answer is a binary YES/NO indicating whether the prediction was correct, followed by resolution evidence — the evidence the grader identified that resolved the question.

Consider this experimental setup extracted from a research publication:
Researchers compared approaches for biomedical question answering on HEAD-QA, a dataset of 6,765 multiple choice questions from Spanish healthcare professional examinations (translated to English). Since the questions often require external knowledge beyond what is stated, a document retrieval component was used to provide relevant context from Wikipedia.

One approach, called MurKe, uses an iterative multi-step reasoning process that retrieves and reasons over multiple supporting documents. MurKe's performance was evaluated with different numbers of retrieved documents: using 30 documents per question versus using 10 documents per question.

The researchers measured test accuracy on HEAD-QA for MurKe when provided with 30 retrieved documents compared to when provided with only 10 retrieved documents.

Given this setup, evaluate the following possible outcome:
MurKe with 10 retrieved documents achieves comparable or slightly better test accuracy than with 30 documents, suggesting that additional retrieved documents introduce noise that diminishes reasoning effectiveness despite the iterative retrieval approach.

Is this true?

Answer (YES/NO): NO